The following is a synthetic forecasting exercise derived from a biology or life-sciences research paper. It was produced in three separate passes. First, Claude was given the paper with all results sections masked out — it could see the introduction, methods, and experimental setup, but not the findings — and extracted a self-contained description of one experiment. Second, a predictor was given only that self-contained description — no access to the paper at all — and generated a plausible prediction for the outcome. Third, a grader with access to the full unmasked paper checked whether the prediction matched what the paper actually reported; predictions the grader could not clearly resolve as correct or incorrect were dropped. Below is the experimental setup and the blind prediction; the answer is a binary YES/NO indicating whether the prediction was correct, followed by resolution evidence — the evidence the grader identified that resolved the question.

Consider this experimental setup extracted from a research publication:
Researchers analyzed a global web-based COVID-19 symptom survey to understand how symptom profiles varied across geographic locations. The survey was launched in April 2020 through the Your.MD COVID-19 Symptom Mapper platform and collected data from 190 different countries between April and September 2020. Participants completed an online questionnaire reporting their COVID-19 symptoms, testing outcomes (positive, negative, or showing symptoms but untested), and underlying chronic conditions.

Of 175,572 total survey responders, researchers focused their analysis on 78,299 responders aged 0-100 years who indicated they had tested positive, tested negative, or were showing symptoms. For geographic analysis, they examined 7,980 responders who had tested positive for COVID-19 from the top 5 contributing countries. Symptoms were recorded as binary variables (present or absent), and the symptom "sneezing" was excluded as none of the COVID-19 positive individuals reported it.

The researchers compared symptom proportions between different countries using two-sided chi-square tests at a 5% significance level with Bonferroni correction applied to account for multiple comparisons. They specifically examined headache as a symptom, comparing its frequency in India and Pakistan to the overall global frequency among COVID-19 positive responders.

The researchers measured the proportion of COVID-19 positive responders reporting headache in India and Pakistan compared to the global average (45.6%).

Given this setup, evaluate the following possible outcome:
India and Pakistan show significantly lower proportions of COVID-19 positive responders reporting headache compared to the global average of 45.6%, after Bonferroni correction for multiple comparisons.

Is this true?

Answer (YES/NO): YES